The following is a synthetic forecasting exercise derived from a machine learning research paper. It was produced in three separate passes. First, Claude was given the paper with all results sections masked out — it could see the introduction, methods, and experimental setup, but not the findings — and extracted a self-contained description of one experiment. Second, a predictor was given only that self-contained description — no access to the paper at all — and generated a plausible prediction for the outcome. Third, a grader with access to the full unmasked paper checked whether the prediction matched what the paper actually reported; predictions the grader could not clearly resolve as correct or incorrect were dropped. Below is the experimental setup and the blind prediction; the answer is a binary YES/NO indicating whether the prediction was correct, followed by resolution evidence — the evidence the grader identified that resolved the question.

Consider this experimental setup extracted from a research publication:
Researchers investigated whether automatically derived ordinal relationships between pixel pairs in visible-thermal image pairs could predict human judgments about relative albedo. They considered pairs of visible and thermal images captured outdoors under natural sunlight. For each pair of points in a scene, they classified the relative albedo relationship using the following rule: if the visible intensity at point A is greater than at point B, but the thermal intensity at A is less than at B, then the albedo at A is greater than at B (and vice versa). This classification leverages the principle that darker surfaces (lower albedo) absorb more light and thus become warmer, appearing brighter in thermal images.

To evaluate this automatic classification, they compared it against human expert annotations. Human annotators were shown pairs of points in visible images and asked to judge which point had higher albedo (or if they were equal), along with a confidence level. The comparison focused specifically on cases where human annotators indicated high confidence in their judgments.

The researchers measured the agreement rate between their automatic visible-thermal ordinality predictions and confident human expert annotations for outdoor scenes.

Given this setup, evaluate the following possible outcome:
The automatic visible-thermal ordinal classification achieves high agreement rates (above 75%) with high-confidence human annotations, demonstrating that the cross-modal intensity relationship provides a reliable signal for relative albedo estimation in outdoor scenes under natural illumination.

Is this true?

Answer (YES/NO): YES